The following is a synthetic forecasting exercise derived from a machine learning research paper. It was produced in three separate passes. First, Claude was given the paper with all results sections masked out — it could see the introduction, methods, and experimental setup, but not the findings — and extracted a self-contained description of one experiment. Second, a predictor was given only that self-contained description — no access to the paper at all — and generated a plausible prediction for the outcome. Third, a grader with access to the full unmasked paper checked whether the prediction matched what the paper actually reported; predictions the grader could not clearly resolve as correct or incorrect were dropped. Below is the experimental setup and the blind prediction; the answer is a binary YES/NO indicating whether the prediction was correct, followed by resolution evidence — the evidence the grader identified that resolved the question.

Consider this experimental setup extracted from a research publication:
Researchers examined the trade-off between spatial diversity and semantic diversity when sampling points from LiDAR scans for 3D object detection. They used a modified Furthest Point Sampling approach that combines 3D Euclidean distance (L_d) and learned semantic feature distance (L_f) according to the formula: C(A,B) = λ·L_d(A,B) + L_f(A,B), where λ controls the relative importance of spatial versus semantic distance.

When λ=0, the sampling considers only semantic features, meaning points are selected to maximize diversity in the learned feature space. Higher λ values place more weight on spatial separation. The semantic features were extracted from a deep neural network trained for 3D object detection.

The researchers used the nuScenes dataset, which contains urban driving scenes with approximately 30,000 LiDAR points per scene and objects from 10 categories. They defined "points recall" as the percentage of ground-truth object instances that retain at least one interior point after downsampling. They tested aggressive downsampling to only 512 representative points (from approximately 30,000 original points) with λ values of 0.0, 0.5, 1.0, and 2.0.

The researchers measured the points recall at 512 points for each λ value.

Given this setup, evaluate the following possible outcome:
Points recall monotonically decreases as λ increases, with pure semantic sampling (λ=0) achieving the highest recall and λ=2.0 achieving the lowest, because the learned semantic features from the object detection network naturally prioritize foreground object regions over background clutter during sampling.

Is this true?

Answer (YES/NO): NO